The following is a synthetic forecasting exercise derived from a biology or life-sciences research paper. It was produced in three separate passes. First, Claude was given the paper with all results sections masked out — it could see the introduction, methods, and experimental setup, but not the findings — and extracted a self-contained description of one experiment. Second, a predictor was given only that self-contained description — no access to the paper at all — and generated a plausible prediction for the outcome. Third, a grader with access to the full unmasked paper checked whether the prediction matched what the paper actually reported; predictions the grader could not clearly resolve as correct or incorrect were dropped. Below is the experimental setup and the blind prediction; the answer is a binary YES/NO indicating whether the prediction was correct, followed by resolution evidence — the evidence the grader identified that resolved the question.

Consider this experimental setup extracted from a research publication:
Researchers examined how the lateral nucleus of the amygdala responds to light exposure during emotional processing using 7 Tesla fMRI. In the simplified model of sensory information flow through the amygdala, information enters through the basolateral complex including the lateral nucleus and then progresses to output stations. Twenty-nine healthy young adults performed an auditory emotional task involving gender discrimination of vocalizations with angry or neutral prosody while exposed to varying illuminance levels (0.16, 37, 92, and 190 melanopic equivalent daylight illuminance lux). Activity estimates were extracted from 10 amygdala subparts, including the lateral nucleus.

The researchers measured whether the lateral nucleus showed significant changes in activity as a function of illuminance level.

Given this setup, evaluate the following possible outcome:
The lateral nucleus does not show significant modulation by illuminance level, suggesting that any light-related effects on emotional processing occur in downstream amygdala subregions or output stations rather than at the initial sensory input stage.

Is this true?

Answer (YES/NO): YES